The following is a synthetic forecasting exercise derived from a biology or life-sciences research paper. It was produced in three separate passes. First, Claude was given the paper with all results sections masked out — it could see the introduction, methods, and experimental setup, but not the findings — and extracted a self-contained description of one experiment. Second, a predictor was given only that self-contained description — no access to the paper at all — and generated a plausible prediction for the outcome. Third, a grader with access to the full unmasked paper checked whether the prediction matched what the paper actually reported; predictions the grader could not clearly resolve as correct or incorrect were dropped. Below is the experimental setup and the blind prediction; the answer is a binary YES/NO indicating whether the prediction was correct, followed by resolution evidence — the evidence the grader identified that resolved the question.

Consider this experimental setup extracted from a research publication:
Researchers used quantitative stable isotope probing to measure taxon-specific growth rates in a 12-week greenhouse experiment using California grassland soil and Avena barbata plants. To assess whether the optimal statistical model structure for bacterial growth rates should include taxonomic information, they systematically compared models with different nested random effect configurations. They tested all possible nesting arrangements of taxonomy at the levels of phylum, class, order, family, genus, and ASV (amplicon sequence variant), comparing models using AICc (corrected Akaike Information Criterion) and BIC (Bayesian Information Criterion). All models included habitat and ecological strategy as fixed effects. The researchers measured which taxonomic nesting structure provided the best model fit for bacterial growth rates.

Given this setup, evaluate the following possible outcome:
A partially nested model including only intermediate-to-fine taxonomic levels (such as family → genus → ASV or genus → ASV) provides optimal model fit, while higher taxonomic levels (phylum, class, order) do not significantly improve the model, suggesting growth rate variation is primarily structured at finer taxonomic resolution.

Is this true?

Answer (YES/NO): NO